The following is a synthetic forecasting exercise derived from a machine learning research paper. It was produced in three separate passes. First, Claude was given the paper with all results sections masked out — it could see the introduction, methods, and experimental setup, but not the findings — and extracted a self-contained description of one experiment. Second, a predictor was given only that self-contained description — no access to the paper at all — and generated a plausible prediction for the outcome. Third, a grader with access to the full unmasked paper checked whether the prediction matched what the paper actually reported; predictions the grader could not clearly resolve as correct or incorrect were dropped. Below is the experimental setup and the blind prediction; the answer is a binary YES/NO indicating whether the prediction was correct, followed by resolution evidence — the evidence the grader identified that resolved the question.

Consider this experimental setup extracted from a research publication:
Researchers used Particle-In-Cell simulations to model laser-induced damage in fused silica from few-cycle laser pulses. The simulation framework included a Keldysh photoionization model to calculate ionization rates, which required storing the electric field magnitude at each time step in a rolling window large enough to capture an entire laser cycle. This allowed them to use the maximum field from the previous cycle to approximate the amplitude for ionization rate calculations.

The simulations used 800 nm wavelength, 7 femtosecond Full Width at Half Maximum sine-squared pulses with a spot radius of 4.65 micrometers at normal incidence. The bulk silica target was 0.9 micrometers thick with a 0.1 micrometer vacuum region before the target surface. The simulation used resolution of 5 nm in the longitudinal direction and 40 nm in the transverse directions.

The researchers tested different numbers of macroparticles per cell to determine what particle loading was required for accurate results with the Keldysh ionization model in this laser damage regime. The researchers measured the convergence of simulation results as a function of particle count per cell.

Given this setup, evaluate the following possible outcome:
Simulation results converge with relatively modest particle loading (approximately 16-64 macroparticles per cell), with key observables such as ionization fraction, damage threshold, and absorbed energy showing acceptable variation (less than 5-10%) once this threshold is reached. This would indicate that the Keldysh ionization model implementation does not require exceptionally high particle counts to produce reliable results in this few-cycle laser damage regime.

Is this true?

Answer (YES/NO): NO